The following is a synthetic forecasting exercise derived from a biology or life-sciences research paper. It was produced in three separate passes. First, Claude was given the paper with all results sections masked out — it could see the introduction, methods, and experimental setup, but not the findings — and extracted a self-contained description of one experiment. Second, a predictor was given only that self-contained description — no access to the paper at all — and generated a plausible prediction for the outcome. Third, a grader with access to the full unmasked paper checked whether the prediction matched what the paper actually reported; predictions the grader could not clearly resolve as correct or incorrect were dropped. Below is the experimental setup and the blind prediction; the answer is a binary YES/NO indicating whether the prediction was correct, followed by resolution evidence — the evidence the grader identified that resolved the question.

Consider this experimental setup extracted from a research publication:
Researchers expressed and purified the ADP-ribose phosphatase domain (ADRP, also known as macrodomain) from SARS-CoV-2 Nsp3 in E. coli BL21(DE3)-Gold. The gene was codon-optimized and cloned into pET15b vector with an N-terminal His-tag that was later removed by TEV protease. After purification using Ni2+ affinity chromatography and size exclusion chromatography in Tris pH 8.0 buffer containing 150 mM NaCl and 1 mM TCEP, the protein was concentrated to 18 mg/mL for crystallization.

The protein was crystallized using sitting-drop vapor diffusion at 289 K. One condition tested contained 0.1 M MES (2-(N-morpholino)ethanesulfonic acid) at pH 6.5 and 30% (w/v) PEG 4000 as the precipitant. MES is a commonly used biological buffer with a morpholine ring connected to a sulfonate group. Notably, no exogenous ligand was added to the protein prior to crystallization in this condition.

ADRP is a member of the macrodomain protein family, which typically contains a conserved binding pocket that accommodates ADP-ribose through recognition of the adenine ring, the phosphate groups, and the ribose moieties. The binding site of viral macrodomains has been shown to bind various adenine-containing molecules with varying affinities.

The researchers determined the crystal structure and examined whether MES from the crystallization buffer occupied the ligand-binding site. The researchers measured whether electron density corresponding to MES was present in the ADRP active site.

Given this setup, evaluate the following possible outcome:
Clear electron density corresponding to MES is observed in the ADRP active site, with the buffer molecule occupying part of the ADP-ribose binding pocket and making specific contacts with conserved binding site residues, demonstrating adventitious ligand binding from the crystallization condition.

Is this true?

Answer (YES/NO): YES